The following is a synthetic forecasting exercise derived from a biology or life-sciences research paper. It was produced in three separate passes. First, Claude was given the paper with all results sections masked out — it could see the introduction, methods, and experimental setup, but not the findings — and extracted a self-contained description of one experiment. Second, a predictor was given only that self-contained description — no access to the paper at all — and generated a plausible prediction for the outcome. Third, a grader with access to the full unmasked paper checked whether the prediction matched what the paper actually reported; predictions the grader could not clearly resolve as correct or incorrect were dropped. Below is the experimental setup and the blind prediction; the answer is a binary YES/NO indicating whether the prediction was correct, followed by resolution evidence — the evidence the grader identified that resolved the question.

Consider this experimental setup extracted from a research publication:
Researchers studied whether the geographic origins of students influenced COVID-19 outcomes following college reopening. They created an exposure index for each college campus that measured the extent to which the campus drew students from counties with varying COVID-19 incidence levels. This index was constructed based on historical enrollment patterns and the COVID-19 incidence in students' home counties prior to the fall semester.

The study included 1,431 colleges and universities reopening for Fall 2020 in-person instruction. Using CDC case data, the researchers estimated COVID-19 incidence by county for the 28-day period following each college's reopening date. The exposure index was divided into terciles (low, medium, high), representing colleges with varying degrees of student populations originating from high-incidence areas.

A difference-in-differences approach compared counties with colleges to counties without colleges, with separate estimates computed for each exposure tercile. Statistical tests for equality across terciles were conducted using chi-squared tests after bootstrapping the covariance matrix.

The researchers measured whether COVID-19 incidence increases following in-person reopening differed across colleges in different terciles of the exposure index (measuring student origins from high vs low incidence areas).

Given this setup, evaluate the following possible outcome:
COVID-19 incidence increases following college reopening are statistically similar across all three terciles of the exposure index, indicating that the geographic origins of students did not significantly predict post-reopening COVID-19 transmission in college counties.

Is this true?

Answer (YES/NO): NO